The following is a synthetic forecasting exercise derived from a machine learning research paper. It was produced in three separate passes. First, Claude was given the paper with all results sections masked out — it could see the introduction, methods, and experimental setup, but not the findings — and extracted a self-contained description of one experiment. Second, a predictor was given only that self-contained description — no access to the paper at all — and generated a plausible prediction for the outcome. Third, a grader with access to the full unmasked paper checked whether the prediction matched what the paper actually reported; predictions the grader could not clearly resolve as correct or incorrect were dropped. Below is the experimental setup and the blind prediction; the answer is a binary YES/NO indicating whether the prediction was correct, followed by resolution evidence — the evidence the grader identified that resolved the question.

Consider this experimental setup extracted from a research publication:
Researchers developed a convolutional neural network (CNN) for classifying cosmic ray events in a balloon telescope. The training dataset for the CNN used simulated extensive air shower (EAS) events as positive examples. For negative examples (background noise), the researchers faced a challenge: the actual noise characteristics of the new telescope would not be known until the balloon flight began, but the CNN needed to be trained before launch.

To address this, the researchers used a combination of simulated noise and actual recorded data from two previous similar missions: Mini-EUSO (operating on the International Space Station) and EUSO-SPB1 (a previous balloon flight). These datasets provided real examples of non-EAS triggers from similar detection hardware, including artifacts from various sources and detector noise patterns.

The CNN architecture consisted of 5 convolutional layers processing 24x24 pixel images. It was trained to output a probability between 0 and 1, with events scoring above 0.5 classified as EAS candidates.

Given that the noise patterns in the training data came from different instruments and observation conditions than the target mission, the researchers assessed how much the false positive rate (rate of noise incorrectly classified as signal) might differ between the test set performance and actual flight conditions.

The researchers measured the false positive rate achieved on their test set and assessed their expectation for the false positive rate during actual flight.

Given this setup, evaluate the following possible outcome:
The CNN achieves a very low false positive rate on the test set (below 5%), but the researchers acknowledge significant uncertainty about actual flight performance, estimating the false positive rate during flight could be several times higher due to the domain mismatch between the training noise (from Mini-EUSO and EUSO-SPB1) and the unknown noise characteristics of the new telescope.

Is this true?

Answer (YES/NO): NO